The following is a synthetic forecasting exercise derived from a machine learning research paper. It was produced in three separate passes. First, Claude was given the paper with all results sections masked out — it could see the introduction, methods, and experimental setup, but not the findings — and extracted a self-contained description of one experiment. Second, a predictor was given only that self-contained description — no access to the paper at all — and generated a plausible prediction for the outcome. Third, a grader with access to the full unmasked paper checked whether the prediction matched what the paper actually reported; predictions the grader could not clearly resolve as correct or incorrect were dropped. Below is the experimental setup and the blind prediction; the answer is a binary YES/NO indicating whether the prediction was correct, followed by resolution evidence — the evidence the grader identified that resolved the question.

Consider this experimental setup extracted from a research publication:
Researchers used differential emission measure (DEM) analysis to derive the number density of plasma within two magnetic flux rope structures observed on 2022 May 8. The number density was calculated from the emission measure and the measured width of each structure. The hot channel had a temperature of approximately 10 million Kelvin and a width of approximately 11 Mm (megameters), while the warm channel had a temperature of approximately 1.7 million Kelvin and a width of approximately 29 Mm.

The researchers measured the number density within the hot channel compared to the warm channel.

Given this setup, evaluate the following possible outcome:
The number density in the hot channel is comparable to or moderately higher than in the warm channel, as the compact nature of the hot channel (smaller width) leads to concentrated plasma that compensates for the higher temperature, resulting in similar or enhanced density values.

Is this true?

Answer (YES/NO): NO